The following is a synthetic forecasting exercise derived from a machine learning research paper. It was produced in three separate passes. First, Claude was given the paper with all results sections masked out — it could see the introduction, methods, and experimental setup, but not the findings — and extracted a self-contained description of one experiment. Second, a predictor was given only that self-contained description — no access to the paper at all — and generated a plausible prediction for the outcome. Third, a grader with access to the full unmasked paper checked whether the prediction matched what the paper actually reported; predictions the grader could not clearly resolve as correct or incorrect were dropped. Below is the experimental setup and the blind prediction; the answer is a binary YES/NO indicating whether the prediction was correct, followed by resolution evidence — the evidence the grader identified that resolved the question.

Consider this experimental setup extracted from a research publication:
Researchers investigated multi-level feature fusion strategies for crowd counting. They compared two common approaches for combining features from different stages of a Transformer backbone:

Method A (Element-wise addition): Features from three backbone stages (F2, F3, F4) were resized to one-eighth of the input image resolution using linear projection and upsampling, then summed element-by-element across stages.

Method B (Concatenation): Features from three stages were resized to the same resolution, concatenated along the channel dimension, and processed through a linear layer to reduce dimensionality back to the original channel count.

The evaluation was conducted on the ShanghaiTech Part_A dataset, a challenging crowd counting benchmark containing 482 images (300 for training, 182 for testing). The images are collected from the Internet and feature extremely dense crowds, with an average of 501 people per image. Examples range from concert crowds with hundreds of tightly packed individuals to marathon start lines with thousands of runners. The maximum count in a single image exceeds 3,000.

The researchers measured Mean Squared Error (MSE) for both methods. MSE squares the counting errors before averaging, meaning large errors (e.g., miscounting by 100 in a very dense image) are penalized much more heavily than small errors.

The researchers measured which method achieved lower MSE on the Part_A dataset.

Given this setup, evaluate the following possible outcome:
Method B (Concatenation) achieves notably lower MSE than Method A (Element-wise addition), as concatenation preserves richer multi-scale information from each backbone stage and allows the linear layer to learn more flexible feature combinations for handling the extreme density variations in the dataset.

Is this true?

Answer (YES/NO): NO